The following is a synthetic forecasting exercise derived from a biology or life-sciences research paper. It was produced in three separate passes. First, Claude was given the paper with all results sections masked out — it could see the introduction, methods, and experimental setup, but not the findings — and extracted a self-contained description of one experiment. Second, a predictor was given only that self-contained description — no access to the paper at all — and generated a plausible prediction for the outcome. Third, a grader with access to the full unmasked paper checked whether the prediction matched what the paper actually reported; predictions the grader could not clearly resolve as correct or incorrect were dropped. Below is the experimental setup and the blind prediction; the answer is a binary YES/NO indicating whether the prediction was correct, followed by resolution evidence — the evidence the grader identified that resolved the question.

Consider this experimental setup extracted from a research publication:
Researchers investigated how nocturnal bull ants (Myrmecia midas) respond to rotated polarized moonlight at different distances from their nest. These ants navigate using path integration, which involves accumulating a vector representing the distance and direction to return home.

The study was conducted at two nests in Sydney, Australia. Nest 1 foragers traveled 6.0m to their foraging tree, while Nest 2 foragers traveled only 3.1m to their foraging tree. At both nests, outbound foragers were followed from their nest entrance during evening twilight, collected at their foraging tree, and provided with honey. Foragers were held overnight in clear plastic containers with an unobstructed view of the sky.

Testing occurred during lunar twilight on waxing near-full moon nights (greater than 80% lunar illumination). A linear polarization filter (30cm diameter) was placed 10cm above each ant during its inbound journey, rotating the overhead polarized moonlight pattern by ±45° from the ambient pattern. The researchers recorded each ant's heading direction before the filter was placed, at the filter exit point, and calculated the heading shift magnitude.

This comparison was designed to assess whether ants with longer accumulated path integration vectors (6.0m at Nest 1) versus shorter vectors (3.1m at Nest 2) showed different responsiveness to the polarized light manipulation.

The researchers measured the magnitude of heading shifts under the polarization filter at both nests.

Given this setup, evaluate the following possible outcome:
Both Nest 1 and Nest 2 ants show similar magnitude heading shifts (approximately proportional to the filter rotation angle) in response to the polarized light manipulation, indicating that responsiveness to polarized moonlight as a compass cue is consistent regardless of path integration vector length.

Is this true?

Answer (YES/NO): NO